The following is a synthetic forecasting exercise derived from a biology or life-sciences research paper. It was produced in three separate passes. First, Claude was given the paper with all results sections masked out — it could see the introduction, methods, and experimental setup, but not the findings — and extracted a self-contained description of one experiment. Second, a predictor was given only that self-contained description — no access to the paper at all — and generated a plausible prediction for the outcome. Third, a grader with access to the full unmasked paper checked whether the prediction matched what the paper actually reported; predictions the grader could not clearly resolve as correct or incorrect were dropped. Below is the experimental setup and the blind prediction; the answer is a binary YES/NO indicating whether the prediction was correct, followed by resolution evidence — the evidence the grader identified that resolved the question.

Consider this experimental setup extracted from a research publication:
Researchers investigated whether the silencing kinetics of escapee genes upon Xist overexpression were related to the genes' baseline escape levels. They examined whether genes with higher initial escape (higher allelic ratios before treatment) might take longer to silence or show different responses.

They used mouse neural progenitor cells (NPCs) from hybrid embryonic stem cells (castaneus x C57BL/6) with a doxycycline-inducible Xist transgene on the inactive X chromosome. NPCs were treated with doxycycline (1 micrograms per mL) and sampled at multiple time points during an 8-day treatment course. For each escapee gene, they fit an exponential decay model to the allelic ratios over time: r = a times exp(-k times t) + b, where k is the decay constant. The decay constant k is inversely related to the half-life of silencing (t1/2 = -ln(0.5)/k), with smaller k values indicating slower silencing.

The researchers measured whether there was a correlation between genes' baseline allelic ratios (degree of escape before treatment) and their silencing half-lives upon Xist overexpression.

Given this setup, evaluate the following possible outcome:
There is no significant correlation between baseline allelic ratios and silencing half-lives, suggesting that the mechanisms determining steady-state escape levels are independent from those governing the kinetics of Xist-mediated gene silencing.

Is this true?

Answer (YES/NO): YES